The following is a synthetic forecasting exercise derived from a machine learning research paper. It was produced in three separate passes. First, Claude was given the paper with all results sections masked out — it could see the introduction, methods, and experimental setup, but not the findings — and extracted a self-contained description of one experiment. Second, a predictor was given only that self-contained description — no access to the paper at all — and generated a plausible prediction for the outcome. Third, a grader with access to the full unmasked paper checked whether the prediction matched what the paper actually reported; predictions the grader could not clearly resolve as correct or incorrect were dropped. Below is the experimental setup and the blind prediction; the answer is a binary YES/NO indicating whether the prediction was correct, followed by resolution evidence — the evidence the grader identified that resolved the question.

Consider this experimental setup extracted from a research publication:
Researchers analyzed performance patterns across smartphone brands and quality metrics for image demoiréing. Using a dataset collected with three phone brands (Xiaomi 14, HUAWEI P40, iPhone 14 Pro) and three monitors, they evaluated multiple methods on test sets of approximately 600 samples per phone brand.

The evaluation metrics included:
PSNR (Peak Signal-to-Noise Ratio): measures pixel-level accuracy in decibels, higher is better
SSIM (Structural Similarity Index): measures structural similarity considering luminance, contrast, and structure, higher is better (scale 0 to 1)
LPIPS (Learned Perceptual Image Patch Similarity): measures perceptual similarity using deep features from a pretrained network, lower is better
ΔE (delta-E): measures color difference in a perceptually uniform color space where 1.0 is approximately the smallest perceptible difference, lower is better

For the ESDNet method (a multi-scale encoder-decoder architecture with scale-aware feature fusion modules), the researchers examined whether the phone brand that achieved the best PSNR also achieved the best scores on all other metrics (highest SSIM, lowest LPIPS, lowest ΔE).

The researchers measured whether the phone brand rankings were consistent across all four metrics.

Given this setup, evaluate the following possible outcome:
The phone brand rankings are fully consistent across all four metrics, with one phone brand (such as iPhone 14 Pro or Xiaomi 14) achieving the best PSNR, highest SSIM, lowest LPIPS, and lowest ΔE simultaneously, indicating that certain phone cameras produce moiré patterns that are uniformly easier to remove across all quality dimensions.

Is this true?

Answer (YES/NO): NO